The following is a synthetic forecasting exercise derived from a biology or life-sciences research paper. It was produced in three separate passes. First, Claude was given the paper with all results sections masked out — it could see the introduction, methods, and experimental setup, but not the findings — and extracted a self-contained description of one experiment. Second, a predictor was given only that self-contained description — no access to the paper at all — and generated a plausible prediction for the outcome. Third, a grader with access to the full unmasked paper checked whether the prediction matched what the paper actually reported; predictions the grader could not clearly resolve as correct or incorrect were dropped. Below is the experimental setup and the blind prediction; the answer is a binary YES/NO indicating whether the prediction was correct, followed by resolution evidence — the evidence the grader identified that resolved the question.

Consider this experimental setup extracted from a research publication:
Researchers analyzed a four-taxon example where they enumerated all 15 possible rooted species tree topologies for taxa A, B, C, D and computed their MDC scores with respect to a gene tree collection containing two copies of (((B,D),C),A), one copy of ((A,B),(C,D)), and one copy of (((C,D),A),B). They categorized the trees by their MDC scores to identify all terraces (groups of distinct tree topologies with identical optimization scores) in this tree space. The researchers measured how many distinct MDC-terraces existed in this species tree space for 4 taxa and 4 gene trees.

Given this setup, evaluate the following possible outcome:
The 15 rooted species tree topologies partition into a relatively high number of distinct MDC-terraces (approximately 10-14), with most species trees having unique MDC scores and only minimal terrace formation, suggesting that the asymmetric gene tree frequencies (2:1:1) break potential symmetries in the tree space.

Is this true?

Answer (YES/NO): NO